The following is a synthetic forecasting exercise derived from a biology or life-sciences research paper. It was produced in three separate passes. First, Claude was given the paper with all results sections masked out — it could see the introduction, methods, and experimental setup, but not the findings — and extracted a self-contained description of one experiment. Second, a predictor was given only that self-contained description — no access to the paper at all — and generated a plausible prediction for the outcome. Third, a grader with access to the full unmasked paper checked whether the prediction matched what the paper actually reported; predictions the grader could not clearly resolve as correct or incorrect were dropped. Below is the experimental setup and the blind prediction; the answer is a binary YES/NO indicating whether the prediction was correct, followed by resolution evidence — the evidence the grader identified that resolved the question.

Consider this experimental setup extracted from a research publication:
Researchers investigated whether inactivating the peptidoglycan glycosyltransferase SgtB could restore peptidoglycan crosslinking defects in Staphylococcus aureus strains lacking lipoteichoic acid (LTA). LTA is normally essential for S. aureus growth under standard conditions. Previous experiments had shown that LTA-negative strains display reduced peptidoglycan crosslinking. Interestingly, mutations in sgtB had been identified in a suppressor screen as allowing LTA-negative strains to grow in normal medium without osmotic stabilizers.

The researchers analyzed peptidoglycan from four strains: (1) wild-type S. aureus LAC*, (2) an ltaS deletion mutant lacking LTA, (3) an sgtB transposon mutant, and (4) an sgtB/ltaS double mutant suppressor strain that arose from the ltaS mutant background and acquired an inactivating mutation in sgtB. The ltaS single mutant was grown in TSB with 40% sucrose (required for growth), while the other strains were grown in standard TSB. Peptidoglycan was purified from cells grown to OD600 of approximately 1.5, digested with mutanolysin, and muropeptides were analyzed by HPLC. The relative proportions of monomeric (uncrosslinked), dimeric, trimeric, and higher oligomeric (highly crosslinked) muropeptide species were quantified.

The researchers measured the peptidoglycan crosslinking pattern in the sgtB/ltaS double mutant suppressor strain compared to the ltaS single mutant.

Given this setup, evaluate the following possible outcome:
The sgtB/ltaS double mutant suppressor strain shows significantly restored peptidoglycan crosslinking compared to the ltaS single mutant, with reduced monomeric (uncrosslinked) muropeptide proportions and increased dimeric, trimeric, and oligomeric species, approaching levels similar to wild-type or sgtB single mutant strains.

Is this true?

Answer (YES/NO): NO